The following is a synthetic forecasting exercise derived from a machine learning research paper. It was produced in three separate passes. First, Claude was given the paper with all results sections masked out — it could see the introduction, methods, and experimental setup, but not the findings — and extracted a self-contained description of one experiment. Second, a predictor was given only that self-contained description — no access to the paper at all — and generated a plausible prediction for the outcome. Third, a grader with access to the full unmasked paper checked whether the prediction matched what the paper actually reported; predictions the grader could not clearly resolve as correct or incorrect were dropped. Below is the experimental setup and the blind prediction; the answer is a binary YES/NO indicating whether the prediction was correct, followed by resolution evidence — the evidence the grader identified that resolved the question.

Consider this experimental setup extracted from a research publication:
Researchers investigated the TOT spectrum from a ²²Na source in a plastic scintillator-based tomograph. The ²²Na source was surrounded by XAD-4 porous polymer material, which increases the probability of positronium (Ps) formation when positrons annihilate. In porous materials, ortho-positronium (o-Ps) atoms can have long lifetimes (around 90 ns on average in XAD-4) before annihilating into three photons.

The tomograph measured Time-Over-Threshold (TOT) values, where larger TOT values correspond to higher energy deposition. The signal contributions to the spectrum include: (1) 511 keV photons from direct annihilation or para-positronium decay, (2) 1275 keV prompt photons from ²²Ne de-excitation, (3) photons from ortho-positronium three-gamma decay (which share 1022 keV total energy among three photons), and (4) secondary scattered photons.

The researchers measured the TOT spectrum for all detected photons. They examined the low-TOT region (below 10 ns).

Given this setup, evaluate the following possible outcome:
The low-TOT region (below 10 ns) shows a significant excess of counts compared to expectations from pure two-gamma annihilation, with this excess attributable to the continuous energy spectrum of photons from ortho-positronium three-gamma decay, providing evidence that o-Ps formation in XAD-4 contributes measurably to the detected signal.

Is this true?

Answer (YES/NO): NO